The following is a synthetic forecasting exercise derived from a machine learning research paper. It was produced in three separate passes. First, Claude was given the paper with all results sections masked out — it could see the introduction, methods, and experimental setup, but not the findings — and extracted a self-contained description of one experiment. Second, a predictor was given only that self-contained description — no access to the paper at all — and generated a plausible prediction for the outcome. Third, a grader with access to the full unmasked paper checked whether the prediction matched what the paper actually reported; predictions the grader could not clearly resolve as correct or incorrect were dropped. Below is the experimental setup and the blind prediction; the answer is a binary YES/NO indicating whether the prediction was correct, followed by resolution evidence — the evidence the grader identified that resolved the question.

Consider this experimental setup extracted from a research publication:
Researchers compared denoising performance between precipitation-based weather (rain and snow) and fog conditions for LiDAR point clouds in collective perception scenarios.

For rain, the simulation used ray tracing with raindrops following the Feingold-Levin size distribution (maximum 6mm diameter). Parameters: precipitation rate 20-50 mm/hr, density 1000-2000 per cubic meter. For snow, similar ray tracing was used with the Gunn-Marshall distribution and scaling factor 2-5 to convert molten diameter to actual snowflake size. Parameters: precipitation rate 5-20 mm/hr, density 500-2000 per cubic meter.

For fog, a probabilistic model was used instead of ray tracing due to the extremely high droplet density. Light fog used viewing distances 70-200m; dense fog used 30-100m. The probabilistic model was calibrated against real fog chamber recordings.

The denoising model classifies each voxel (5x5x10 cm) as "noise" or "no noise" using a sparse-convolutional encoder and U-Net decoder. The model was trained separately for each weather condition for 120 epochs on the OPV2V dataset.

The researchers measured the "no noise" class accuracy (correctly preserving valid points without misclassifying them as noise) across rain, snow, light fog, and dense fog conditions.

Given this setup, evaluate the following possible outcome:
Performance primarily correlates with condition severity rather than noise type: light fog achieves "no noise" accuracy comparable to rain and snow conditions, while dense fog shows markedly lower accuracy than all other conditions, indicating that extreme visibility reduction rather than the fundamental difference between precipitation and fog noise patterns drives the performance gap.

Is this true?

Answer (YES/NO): YES